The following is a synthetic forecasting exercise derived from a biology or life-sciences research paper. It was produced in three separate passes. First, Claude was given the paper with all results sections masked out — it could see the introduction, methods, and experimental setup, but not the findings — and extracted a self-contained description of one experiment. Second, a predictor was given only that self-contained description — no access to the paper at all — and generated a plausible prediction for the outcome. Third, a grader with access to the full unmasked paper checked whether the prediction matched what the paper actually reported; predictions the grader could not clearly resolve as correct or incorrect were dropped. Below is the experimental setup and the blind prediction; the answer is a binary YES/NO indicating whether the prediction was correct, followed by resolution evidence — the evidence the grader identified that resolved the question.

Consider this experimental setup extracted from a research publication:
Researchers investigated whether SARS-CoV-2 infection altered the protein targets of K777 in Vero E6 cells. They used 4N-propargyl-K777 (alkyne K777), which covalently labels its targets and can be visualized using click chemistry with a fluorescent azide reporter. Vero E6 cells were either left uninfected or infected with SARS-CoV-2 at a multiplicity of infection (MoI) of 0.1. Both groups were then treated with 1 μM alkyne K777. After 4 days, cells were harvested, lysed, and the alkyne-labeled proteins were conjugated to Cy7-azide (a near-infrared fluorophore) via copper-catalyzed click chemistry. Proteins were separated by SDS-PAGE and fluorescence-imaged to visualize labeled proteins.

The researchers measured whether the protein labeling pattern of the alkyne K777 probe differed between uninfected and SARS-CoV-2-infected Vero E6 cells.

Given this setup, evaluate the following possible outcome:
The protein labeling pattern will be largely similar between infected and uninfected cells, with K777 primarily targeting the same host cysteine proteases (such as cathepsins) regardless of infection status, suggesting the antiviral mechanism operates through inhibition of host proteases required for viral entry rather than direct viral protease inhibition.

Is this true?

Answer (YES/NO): YES